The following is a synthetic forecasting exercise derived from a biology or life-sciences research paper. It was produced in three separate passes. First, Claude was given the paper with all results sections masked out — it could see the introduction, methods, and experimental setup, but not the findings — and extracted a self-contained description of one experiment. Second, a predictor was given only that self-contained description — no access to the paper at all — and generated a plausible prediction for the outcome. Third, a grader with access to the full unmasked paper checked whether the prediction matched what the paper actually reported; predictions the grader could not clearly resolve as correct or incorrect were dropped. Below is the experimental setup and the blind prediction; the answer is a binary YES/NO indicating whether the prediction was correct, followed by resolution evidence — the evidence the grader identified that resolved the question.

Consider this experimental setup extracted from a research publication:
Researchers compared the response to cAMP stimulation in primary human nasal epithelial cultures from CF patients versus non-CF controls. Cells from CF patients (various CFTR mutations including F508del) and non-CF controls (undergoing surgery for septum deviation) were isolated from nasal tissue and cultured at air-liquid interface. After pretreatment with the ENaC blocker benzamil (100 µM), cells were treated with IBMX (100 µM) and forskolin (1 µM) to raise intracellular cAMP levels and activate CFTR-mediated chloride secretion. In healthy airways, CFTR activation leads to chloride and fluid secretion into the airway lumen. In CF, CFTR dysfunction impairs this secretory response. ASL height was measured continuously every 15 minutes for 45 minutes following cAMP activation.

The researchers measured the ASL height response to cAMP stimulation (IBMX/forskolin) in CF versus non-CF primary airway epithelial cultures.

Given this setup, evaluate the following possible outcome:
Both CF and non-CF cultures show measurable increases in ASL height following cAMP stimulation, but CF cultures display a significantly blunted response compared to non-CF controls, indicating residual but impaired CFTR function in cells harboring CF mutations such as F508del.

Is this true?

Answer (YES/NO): NO